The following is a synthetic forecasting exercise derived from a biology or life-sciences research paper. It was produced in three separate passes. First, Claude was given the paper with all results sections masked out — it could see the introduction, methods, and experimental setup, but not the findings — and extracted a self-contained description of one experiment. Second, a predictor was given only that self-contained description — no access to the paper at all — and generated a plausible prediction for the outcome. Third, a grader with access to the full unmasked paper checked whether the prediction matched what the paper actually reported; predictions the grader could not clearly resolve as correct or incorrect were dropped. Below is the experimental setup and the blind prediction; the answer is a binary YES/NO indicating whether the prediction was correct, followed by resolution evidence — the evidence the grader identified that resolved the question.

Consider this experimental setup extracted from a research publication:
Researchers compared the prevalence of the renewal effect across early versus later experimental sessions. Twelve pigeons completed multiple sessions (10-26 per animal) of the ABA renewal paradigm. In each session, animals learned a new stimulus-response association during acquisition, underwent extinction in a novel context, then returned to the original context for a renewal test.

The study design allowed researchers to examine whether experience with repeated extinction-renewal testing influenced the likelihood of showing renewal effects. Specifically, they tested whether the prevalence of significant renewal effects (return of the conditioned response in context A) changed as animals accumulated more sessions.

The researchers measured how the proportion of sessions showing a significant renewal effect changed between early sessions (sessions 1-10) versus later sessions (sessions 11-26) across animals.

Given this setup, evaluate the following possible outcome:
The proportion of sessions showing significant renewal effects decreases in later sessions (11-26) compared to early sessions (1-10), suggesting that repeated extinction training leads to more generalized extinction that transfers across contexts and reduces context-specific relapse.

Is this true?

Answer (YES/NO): YES